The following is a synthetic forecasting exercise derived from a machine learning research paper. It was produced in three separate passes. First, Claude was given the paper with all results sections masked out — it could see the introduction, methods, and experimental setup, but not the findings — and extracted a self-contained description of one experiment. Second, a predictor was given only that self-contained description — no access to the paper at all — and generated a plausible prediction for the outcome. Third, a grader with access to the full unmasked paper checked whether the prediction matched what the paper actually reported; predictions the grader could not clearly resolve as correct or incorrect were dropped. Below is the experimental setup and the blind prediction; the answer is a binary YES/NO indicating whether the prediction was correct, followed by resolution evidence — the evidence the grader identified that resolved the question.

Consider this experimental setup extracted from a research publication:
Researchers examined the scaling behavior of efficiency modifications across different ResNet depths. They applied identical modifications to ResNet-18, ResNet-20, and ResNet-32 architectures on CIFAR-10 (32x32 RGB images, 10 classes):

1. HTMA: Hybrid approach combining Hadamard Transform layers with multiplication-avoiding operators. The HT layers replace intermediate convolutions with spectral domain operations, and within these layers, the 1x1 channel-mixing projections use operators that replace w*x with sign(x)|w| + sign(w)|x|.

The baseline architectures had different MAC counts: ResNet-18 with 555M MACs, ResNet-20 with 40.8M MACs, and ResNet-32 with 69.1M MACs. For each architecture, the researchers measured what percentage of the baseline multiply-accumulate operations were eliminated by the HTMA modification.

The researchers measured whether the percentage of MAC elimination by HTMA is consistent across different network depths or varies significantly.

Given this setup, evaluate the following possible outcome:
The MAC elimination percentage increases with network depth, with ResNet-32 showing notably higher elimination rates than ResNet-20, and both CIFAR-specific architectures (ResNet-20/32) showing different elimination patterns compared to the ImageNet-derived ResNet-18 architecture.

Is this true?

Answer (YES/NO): NO